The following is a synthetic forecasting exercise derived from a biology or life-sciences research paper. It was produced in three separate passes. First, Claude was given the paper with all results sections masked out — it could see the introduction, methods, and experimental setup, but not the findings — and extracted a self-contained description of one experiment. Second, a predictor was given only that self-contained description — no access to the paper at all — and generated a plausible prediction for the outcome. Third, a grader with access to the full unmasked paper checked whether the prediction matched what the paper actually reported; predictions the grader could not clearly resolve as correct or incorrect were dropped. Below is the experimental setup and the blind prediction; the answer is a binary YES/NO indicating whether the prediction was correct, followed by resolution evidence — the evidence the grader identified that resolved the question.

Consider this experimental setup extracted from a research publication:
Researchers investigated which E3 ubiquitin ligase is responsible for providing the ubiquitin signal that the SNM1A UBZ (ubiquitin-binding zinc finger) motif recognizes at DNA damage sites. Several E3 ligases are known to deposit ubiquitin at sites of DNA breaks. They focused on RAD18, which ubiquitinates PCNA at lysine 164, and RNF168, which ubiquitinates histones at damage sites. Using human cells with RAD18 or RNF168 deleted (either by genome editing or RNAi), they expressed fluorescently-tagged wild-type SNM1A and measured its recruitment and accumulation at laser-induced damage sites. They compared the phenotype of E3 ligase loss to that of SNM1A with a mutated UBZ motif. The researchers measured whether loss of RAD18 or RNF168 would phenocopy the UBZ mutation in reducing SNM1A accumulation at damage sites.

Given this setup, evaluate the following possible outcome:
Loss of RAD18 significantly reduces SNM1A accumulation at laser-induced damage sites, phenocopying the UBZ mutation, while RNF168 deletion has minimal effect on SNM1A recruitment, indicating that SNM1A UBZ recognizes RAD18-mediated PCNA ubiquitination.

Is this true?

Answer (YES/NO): YES